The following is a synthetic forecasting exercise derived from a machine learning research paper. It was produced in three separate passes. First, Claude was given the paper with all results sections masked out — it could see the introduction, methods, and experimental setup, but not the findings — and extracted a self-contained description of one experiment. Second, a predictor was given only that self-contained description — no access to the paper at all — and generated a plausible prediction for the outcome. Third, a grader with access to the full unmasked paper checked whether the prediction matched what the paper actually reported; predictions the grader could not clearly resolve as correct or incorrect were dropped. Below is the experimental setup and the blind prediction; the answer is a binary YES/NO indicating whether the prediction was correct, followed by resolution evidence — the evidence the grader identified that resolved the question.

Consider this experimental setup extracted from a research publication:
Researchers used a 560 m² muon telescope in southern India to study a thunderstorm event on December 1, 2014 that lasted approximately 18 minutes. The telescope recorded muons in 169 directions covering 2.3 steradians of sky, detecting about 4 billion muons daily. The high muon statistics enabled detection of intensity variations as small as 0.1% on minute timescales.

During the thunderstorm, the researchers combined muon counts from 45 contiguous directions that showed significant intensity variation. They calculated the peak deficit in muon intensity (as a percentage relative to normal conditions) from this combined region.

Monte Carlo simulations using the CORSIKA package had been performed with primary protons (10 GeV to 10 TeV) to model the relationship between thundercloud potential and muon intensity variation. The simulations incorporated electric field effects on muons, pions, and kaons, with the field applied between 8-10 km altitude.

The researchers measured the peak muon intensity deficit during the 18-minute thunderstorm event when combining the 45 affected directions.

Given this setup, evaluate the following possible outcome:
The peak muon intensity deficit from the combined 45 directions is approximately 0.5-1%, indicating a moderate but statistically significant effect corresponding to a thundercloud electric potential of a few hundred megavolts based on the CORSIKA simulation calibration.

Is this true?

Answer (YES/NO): NO